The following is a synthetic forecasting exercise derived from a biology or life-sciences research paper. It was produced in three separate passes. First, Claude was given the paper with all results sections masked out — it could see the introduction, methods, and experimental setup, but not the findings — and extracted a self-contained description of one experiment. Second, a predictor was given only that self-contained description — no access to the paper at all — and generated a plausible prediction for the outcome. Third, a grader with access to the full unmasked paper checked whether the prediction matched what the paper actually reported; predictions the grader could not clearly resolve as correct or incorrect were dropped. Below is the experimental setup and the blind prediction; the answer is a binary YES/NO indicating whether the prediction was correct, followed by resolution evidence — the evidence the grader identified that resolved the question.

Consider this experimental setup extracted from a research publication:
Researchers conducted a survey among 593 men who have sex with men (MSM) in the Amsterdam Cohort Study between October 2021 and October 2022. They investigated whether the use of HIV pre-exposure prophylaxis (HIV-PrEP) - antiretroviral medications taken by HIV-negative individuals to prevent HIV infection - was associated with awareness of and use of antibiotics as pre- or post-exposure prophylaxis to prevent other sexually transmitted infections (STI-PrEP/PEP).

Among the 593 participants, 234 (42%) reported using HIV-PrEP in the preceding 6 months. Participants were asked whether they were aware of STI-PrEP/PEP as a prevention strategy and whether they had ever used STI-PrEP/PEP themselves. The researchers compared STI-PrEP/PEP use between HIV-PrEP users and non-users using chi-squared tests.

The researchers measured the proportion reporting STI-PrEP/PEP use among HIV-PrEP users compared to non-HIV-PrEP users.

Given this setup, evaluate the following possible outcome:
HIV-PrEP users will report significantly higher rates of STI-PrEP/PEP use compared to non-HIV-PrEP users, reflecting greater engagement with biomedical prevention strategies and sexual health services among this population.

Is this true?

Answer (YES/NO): YES